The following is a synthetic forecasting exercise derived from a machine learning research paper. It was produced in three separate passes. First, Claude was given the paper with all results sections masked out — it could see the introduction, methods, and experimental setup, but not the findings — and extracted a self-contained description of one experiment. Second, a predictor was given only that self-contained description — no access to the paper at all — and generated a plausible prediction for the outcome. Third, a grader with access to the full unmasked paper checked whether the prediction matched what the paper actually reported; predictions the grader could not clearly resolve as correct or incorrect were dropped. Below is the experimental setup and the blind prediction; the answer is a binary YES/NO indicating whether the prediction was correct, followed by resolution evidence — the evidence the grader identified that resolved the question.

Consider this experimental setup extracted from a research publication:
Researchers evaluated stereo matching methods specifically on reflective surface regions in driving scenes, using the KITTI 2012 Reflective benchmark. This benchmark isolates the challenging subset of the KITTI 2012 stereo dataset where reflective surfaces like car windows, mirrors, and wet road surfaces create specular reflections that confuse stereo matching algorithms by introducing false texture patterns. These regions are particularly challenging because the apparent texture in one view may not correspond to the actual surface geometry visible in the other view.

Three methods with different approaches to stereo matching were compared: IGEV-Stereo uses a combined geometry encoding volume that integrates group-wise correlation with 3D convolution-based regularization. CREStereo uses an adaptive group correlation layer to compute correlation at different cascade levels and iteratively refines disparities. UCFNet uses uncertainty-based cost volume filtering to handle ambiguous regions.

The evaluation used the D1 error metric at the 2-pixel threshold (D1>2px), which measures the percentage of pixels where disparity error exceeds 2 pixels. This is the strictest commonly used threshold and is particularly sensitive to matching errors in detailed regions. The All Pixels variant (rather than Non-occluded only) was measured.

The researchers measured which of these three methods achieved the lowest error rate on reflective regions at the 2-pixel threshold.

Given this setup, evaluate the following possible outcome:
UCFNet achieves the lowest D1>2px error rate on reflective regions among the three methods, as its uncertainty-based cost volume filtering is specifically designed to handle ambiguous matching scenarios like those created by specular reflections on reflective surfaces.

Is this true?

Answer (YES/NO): NO